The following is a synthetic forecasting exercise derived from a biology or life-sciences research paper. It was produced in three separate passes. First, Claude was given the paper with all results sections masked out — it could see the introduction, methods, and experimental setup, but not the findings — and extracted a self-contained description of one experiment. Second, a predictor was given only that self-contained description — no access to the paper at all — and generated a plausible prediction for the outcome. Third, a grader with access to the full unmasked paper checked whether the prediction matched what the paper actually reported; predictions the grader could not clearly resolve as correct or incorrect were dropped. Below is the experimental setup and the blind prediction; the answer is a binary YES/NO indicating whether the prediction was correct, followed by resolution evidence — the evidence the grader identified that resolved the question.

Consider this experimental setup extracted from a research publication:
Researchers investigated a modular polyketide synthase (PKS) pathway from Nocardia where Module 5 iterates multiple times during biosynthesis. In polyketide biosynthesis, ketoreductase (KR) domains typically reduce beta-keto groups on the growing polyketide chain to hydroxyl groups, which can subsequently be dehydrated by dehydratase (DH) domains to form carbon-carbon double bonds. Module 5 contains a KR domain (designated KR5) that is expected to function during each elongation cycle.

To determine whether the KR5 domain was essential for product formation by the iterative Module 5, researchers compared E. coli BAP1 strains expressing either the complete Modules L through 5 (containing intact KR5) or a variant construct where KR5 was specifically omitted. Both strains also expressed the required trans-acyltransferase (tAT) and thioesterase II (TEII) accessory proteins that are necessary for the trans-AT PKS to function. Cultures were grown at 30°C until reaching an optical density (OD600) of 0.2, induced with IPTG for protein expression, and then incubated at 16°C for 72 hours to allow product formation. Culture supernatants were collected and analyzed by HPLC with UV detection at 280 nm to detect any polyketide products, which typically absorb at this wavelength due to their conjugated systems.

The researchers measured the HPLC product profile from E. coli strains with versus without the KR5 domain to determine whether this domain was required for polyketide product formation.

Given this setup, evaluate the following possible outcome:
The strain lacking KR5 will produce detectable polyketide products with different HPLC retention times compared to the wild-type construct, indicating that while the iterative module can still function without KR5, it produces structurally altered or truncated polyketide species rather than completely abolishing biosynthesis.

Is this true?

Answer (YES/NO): NO